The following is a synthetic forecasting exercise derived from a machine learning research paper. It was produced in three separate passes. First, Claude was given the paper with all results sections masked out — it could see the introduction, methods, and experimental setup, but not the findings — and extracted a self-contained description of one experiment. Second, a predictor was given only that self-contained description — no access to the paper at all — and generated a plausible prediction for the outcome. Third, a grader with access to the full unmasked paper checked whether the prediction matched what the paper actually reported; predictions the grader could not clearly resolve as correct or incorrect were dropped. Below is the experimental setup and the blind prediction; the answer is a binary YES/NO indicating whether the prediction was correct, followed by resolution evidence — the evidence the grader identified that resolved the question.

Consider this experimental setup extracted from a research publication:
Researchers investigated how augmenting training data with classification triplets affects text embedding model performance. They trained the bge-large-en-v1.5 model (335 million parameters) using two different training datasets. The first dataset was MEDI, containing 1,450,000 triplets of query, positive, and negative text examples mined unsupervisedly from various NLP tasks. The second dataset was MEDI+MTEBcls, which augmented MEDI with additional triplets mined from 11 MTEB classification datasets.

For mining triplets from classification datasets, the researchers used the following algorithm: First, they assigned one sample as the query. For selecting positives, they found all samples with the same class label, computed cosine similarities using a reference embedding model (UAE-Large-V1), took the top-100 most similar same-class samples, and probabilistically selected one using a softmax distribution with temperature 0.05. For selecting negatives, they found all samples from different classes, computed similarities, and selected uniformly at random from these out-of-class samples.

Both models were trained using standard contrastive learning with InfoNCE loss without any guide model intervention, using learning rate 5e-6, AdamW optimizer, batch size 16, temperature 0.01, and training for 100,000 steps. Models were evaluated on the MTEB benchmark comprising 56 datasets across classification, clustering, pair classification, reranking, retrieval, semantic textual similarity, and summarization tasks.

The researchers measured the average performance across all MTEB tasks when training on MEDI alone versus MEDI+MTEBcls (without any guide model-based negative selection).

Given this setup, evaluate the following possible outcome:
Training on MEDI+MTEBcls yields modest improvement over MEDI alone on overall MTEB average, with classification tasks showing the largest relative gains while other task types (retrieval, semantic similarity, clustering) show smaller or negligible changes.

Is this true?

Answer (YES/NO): NO